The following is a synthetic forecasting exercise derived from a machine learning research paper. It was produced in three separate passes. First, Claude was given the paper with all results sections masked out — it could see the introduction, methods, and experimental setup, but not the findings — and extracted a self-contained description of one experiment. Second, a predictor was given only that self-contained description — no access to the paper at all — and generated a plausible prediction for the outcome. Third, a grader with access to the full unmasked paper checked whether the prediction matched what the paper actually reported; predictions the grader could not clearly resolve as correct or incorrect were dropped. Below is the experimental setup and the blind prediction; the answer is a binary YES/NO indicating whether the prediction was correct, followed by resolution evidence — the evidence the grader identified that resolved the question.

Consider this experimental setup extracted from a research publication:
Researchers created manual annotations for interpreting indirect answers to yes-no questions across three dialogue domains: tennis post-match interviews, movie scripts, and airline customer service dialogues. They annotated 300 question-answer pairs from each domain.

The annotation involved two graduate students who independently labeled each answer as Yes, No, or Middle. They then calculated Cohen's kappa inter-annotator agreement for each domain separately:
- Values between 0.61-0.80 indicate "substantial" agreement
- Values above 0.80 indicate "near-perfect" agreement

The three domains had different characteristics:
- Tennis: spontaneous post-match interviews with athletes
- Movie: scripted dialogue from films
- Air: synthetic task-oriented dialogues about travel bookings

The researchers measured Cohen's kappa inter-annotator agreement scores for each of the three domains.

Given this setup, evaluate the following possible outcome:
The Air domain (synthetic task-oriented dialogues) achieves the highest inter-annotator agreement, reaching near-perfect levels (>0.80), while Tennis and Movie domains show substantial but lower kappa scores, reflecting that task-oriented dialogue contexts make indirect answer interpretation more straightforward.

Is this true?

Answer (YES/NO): NO